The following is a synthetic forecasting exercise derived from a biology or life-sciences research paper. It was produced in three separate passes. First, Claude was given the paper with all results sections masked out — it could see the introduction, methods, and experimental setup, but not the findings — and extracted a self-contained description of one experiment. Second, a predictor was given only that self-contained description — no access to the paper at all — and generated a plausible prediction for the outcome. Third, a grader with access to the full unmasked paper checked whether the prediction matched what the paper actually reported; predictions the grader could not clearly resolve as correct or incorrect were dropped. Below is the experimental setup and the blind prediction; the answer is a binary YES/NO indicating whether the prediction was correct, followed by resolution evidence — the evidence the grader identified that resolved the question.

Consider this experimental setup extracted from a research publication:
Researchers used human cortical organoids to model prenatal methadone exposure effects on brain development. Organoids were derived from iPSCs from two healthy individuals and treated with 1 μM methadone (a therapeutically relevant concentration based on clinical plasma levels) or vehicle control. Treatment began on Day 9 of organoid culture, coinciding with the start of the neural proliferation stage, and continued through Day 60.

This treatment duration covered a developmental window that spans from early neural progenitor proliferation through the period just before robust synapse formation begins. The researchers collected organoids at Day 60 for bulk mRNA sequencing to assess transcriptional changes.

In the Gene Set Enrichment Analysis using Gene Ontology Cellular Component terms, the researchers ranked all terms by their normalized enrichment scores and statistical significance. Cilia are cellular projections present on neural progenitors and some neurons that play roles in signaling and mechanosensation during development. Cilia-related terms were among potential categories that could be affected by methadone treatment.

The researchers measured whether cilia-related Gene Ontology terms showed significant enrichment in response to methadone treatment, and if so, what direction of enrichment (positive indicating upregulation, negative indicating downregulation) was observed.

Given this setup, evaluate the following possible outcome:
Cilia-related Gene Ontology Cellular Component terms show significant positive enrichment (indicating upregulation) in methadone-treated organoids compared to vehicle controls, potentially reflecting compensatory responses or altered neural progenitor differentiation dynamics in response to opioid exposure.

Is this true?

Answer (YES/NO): NO